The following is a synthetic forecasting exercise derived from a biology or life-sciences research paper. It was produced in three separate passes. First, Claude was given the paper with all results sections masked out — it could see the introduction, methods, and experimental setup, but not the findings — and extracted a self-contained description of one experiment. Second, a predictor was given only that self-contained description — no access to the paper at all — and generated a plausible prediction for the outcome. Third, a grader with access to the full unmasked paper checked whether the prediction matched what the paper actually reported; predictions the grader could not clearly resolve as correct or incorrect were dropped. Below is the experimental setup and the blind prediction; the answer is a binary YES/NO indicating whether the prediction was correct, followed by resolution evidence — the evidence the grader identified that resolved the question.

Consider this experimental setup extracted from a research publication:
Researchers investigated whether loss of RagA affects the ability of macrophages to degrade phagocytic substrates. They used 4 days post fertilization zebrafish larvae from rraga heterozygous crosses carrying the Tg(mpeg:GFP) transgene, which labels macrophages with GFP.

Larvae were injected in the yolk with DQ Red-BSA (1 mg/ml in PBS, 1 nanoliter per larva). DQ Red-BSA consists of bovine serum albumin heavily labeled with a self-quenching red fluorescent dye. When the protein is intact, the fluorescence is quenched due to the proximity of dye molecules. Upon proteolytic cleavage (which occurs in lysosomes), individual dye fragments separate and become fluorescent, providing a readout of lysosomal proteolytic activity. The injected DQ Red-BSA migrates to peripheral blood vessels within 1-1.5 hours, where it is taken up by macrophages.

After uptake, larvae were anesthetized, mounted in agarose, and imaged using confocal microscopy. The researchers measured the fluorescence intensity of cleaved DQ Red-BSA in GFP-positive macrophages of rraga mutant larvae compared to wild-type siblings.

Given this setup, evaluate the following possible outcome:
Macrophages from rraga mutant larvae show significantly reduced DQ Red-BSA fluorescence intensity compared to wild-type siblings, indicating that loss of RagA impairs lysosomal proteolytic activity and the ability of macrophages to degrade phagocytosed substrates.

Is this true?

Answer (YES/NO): NO